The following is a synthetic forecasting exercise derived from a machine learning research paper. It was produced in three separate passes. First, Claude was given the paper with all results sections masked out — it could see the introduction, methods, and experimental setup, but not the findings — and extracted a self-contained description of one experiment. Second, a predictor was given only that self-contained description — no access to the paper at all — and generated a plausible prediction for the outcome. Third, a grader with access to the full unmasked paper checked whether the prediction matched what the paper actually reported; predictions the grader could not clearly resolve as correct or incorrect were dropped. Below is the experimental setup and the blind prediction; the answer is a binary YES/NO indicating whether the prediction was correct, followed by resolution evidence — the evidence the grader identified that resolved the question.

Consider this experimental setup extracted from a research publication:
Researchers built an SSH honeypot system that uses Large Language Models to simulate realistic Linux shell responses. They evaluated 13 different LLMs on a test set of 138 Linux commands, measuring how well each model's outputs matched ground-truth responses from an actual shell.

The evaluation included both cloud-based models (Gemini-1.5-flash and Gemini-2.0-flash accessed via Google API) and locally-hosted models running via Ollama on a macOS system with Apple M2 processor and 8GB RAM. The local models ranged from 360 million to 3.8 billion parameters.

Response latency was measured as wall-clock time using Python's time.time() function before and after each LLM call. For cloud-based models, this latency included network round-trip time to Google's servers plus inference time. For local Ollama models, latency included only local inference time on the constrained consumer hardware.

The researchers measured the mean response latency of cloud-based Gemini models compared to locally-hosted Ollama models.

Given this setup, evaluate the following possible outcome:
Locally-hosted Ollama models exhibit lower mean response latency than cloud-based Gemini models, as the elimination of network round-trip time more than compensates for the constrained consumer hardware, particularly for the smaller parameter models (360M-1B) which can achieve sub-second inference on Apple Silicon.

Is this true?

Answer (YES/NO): NO